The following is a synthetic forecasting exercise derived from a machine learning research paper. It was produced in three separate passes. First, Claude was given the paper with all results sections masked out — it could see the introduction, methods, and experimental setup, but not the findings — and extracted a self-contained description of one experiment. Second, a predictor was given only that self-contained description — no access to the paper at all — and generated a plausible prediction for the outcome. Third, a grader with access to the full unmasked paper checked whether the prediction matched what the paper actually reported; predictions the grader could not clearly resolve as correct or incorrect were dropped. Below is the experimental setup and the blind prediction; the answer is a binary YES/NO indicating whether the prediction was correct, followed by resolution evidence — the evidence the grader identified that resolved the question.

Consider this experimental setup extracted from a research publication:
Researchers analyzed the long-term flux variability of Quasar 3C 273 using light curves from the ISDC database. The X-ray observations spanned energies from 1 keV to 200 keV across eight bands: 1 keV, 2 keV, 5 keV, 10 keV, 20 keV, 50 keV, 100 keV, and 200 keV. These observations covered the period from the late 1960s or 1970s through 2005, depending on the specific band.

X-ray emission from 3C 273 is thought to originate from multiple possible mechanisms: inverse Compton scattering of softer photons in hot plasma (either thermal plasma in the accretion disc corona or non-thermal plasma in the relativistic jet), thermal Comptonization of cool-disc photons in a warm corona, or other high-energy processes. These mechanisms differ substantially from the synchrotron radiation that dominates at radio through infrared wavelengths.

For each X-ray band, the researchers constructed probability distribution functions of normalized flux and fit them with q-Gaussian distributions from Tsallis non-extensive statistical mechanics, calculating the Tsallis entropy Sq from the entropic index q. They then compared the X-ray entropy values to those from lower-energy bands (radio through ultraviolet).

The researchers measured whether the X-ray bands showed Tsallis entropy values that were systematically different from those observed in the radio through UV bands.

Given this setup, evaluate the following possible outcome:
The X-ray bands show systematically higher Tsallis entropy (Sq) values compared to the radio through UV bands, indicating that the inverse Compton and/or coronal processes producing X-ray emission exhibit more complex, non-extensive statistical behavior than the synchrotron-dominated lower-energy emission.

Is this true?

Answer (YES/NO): NO